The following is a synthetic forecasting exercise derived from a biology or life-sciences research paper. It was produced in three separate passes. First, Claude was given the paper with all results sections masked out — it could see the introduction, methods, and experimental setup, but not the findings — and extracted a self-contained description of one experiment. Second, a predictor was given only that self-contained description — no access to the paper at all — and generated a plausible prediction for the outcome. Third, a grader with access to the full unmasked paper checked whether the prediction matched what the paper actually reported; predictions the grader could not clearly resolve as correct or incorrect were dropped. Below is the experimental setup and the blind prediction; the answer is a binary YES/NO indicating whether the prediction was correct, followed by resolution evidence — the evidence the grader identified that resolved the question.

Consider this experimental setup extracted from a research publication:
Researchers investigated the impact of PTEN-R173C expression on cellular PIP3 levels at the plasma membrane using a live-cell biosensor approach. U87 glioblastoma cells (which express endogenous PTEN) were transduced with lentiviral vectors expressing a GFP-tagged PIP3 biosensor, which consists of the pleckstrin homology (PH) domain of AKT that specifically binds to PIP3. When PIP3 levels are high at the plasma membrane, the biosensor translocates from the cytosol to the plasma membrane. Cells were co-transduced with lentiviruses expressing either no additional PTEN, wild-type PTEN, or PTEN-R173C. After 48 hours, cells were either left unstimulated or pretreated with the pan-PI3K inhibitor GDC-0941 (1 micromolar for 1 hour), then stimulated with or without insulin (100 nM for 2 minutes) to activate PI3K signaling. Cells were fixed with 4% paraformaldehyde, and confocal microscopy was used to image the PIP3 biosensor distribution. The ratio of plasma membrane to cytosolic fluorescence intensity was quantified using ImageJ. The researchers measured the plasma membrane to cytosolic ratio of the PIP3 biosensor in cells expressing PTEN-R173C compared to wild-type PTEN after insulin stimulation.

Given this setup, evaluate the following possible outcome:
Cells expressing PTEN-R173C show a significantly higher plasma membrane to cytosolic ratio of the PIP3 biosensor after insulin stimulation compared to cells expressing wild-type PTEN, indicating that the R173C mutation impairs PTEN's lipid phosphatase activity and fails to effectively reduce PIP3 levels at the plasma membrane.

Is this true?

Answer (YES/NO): NO